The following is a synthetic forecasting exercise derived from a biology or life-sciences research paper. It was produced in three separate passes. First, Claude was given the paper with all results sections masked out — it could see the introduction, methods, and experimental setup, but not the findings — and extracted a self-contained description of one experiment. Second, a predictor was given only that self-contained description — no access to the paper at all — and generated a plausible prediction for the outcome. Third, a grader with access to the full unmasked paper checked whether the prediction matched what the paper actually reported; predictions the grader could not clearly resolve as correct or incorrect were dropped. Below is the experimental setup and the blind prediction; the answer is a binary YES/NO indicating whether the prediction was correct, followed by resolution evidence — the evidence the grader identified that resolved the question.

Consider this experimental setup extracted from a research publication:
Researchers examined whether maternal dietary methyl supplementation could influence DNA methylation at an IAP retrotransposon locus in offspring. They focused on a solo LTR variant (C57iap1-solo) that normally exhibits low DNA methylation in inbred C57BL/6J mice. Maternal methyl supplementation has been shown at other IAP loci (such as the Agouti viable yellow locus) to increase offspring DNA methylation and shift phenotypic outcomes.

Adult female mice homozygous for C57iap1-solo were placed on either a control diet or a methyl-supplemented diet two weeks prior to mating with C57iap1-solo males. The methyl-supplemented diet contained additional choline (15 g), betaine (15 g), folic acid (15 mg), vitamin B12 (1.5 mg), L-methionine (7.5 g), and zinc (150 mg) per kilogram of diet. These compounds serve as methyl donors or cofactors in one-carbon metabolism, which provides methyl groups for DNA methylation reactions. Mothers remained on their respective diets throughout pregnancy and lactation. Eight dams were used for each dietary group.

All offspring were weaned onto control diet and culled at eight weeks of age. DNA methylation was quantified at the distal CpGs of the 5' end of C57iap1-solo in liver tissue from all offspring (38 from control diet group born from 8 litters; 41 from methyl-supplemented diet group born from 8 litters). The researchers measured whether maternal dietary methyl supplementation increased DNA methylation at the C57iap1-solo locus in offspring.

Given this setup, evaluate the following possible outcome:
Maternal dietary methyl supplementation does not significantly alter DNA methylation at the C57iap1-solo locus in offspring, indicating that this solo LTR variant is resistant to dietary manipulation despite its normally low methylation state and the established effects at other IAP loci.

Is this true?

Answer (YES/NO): YES